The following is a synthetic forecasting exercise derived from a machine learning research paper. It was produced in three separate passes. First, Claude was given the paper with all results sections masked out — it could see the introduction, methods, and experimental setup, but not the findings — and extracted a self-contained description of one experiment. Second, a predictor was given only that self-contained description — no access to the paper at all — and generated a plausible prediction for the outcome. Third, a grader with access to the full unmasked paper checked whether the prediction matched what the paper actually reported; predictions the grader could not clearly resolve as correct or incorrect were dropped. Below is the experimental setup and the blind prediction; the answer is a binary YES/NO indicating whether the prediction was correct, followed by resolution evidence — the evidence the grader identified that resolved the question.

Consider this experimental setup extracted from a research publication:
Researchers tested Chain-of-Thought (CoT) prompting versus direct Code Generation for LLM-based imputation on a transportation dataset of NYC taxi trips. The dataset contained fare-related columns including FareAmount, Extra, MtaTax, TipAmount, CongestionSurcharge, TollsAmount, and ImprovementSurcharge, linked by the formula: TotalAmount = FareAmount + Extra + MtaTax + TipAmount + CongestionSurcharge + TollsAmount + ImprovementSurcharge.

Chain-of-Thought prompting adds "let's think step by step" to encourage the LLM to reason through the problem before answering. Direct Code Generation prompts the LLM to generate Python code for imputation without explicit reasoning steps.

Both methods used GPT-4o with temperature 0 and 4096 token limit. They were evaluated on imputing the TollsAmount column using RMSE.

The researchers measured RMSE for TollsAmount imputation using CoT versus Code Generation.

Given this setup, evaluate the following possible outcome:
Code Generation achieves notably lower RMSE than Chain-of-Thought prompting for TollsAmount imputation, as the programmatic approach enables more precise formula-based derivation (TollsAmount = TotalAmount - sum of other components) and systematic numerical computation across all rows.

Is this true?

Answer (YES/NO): NO